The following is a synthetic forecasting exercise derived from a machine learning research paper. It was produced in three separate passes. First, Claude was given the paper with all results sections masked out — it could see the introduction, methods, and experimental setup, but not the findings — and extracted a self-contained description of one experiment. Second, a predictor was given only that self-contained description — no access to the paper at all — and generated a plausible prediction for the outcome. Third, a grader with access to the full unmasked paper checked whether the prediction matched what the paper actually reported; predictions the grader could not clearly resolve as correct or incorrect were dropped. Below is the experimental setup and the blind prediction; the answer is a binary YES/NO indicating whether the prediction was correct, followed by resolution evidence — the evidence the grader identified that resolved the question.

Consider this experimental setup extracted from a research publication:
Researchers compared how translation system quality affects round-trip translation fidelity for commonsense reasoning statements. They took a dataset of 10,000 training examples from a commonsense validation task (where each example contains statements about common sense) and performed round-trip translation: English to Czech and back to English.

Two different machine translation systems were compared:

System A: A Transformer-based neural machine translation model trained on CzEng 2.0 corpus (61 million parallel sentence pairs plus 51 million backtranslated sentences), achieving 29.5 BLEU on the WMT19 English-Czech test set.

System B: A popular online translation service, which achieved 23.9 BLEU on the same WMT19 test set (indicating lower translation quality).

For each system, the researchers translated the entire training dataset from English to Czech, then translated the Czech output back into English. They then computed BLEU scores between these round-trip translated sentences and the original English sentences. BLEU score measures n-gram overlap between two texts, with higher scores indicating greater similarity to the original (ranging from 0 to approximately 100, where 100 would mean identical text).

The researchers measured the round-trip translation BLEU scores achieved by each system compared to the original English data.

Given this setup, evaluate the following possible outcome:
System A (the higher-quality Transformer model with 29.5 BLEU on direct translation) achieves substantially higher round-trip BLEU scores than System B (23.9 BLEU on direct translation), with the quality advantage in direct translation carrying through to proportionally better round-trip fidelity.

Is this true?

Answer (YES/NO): NO